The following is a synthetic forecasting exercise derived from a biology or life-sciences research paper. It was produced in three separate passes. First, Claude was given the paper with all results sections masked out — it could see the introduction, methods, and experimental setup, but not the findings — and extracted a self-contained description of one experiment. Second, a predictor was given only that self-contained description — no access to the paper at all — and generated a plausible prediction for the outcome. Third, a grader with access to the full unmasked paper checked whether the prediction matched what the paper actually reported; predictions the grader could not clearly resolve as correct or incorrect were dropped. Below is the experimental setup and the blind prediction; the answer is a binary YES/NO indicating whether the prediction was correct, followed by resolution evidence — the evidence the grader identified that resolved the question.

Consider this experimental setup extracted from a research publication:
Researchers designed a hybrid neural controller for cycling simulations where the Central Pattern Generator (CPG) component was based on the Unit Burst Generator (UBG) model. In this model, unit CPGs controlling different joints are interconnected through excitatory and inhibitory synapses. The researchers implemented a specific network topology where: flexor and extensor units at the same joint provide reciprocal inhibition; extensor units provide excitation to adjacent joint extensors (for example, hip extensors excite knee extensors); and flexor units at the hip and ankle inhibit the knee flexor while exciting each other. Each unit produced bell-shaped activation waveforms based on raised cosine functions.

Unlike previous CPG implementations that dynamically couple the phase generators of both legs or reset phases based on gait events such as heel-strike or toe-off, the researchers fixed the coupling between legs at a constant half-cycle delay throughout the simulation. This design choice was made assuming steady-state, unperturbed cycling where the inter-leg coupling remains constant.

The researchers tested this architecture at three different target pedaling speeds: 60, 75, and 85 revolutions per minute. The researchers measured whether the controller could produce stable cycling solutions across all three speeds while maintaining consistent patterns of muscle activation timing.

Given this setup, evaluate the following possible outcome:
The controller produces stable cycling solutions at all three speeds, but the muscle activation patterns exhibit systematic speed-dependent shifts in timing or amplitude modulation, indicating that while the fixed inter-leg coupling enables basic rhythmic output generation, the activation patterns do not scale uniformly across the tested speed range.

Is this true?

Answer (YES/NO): NO